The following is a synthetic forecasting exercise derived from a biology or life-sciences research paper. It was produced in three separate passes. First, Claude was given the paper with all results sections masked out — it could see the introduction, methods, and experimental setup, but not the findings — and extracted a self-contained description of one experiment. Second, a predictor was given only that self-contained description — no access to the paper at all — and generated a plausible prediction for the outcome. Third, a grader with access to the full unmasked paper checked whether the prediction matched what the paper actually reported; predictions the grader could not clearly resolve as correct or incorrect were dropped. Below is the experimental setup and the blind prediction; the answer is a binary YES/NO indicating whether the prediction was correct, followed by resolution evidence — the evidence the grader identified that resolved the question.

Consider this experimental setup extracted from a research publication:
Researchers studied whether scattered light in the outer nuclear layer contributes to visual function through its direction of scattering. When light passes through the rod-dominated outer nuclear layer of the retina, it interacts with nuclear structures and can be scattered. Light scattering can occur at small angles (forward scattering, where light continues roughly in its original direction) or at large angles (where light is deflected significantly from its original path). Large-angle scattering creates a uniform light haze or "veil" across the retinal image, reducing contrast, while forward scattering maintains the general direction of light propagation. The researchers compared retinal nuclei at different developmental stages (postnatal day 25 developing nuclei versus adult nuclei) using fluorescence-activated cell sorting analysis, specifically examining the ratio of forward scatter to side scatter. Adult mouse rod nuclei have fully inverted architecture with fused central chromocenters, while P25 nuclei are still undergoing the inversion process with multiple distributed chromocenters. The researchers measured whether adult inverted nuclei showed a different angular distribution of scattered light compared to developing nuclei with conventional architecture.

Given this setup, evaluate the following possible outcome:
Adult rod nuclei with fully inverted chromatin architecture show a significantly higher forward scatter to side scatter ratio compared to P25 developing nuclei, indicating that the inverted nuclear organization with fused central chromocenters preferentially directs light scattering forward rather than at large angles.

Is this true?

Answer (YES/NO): YES